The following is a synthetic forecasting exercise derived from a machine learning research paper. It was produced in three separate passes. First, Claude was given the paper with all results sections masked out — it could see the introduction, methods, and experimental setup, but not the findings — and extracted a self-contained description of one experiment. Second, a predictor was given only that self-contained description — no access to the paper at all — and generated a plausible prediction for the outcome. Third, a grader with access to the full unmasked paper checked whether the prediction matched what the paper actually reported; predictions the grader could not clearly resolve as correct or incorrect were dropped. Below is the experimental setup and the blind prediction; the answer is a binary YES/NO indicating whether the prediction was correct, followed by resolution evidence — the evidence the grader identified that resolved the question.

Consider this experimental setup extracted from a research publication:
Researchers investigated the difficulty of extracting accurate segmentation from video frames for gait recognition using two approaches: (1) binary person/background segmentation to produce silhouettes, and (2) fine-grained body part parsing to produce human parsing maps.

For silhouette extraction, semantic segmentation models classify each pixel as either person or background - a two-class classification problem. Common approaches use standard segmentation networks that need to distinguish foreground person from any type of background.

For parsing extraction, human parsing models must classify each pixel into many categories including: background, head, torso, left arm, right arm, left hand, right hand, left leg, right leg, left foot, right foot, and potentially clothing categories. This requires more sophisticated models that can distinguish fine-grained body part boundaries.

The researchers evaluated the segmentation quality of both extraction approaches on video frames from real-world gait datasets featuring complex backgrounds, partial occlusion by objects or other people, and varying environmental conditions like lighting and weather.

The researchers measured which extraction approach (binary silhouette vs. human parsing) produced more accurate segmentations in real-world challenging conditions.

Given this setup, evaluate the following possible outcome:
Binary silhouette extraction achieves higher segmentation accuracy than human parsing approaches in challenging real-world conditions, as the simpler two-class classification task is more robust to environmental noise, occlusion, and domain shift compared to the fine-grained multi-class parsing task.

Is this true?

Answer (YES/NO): YES